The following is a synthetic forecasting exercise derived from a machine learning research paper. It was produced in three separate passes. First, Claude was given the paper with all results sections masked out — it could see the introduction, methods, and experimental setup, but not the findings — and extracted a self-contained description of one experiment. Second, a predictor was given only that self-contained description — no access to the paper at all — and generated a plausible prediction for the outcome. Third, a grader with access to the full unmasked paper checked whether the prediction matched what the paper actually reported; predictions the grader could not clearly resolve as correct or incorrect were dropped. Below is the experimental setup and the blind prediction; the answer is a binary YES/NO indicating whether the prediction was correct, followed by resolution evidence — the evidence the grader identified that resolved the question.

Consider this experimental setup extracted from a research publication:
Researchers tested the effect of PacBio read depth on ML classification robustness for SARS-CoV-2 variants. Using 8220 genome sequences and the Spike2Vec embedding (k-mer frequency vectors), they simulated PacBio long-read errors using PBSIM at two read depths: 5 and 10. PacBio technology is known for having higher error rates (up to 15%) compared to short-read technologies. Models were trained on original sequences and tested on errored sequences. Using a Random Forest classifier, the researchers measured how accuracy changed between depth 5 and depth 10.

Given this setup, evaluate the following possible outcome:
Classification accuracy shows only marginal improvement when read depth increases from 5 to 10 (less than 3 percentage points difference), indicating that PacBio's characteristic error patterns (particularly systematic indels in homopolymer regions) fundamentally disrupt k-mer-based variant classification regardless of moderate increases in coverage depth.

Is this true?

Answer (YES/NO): NO